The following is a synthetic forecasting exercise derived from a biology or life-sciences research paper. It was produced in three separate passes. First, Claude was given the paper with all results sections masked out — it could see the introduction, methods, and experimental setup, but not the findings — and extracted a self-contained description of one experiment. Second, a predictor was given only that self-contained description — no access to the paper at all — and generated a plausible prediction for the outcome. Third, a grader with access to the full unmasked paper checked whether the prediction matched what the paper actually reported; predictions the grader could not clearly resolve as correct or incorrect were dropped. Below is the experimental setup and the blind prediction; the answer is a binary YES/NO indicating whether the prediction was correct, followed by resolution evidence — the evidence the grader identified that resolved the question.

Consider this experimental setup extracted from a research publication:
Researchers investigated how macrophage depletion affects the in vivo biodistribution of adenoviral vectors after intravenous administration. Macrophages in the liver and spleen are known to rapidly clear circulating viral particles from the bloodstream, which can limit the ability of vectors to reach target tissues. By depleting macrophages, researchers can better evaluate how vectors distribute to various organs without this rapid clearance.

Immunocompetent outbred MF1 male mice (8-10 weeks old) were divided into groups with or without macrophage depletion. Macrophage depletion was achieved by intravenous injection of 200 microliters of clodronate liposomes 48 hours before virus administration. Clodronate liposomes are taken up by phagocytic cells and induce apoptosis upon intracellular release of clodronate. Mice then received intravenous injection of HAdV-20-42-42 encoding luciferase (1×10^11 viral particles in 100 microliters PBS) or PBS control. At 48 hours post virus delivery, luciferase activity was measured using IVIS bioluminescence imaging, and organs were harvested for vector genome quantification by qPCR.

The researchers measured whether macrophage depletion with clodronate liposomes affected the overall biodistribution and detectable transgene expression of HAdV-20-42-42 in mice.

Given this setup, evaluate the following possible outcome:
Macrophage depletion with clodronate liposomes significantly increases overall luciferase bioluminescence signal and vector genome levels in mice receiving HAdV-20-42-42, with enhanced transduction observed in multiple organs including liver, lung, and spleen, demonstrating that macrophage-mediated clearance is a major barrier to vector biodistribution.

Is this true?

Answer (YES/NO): NO